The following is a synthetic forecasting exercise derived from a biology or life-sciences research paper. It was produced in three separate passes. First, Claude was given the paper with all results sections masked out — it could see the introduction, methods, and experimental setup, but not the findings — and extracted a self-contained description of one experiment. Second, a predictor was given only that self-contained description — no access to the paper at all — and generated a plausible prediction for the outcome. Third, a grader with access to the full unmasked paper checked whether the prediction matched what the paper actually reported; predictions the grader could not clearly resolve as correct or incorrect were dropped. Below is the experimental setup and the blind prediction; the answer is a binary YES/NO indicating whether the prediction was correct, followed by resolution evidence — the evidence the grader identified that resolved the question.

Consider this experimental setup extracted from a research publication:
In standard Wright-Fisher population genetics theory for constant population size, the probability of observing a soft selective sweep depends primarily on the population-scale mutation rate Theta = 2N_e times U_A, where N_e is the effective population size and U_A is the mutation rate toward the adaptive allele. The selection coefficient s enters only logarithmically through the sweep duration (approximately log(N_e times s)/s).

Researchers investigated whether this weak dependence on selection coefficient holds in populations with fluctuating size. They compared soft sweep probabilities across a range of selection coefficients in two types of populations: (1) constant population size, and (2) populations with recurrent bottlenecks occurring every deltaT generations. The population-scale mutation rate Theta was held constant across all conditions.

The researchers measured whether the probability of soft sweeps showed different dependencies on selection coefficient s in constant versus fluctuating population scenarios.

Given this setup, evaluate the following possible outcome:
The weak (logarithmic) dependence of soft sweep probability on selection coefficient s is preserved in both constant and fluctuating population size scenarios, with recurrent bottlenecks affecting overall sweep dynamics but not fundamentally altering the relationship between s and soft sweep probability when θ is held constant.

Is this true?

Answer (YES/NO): NO